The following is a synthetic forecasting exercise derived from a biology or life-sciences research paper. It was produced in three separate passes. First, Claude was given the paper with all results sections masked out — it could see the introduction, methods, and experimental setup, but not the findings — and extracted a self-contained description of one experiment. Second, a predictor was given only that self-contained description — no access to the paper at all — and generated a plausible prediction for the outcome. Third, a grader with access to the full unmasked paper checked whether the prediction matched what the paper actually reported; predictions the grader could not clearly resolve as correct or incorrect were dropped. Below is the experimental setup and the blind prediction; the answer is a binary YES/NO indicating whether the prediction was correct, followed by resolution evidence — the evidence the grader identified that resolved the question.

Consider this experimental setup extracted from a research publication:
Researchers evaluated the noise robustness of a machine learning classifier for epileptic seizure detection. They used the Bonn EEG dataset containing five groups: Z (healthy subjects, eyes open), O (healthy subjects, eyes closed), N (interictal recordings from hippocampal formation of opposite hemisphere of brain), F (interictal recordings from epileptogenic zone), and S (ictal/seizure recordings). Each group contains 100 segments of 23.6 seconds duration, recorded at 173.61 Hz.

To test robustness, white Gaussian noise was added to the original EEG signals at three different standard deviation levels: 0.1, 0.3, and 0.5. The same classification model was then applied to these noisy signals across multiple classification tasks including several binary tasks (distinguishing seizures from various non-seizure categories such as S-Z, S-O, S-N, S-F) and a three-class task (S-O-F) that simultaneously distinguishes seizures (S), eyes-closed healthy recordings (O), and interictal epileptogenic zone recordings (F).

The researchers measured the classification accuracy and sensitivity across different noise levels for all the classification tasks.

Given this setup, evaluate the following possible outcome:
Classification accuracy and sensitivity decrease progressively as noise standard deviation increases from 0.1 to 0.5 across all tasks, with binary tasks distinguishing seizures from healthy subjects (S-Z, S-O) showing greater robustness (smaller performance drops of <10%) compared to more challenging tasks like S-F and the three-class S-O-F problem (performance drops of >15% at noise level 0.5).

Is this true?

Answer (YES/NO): NO